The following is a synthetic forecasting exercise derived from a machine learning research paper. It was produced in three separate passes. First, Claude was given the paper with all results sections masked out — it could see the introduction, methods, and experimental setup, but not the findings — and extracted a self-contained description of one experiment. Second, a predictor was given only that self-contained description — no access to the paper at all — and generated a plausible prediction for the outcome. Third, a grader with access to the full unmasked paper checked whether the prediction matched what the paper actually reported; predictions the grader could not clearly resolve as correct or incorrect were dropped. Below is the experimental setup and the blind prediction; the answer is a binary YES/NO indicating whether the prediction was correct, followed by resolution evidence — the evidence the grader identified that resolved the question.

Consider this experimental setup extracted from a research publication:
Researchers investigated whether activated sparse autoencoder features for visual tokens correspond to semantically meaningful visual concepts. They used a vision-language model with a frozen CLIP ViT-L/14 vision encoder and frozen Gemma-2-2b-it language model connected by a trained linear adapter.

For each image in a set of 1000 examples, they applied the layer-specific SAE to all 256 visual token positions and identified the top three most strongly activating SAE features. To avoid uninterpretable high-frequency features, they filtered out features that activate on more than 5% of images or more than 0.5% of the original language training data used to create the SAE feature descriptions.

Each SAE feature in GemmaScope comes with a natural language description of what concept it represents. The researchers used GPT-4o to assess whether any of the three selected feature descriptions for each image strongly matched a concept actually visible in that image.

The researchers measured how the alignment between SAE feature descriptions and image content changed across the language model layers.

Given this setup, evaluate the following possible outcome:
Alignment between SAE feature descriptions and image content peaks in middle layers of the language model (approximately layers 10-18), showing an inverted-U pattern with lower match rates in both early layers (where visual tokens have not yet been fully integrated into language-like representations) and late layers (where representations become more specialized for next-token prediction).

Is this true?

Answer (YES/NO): NO